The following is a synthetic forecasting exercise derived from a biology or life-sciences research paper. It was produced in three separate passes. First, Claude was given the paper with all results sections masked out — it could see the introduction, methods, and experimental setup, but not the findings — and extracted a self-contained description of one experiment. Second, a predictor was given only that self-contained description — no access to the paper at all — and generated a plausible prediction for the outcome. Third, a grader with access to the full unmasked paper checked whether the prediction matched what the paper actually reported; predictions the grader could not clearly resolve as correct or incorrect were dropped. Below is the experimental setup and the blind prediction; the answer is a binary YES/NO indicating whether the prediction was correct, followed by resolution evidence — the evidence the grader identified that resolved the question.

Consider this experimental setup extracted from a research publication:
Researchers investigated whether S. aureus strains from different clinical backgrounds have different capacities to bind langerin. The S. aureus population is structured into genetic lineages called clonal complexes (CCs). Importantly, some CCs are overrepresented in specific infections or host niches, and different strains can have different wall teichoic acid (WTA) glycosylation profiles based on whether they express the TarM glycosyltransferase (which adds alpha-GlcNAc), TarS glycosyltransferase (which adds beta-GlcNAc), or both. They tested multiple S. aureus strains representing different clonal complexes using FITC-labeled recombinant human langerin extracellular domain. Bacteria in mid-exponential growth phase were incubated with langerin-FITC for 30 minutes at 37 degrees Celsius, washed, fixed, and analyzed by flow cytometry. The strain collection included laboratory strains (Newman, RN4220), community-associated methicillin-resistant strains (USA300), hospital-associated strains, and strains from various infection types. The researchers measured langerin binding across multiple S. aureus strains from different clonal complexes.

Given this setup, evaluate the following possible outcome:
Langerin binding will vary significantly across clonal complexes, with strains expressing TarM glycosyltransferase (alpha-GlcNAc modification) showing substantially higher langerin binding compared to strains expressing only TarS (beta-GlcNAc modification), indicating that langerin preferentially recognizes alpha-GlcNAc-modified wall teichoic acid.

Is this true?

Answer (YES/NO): NO